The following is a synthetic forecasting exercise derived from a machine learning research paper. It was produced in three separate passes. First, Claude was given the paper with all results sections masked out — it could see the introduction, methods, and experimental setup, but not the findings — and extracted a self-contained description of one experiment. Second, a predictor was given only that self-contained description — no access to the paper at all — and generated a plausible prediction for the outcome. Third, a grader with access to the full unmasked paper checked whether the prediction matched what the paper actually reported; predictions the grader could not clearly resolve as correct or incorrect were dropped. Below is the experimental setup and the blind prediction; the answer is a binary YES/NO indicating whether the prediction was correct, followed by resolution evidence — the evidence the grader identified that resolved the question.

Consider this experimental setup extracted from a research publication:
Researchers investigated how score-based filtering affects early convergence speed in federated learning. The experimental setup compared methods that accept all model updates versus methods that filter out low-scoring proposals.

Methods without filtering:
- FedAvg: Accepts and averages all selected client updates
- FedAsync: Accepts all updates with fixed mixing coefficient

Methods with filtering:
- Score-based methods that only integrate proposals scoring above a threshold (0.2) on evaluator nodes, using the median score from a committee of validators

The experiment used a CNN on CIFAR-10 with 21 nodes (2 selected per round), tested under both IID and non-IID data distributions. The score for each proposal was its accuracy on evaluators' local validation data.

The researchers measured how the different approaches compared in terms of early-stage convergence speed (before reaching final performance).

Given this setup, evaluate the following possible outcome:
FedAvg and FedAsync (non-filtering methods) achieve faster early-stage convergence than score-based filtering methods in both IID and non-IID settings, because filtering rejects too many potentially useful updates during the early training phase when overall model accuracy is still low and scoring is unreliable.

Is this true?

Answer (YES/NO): YES